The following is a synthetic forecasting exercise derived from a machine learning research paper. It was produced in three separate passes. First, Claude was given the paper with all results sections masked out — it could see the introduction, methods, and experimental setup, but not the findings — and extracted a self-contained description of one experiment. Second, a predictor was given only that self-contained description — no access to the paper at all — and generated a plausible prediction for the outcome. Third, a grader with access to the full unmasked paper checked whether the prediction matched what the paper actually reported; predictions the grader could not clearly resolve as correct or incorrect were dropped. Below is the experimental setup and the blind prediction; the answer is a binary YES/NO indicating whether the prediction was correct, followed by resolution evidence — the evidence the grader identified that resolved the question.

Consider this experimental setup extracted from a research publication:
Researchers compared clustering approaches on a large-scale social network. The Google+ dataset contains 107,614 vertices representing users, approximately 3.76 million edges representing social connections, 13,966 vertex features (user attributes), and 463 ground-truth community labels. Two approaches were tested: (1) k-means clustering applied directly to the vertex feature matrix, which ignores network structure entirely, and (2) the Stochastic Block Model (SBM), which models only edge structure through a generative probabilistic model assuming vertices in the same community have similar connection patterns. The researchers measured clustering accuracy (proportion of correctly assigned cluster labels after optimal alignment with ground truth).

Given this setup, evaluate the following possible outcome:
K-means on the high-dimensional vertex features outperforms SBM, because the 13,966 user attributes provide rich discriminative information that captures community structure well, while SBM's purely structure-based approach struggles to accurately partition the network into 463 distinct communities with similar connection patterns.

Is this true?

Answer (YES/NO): NO